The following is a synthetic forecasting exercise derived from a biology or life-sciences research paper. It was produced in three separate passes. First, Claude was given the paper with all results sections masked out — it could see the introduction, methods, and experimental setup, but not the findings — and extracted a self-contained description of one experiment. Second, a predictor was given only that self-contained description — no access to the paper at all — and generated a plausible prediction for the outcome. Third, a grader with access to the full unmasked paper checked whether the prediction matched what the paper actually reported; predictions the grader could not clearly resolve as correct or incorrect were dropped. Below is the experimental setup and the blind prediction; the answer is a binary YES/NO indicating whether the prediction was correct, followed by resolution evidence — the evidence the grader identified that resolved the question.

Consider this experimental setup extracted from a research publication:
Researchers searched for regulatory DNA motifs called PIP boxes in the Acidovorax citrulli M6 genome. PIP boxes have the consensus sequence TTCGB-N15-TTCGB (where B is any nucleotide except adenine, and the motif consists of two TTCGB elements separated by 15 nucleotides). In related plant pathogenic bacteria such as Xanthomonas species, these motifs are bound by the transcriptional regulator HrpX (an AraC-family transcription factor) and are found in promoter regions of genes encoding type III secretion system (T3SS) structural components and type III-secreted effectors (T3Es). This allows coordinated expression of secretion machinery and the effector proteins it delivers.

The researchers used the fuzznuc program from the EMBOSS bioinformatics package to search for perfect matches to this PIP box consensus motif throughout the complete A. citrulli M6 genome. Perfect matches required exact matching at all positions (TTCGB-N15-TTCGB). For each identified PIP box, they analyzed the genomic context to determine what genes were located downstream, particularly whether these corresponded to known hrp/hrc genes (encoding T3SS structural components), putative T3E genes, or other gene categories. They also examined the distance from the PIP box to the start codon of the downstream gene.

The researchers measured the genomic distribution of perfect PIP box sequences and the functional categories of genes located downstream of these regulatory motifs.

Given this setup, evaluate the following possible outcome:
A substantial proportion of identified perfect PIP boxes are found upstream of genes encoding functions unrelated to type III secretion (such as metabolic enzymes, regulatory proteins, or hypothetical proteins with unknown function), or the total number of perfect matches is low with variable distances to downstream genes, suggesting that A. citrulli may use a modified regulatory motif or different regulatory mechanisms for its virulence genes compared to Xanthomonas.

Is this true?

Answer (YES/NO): NO